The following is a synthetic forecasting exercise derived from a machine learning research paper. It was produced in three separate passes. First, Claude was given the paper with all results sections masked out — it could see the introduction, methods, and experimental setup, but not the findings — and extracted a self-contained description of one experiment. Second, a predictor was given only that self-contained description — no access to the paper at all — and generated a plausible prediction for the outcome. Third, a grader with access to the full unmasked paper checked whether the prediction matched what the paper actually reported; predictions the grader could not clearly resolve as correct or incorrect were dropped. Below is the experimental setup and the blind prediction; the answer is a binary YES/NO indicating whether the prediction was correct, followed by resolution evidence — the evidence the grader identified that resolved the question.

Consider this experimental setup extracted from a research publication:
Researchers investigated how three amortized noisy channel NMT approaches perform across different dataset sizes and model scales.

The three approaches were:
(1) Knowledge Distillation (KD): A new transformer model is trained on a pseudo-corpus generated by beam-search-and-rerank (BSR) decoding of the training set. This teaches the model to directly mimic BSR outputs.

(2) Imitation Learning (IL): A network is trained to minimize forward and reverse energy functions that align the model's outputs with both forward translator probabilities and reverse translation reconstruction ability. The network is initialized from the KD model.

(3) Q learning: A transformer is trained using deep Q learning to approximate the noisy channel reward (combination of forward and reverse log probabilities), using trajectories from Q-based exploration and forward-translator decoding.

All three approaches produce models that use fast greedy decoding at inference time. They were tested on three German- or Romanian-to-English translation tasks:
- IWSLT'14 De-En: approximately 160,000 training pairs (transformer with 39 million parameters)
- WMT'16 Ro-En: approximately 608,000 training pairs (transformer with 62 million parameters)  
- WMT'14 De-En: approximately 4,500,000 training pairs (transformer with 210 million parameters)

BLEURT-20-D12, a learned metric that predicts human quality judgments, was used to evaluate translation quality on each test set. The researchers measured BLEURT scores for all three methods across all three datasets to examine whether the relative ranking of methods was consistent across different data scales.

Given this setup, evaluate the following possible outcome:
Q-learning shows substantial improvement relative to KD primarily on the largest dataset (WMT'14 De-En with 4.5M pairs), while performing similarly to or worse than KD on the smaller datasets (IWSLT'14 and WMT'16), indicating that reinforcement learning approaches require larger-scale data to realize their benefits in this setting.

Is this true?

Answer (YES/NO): NO